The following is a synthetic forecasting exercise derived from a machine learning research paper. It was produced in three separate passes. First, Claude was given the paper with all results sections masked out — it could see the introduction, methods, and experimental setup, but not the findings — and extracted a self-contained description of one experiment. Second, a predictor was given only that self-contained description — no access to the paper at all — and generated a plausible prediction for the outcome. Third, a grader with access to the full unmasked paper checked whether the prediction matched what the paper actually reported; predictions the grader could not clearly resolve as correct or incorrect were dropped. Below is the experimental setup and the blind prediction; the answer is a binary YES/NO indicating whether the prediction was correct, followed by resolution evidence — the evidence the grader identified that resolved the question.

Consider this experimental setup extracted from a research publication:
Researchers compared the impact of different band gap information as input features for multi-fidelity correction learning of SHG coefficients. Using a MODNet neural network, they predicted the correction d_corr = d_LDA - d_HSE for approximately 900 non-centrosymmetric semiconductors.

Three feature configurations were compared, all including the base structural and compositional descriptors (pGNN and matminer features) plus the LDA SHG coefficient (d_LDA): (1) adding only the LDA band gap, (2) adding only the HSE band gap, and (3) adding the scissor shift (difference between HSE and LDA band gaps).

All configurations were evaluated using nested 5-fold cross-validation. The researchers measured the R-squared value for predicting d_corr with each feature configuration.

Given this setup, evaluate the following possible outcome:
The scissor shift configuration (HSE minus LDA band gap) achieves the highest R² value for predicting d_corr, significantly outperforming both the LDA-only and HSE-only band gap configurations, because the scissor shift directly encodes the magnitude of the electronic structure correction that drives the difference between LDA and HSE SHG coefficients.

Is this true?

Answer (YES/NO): YES